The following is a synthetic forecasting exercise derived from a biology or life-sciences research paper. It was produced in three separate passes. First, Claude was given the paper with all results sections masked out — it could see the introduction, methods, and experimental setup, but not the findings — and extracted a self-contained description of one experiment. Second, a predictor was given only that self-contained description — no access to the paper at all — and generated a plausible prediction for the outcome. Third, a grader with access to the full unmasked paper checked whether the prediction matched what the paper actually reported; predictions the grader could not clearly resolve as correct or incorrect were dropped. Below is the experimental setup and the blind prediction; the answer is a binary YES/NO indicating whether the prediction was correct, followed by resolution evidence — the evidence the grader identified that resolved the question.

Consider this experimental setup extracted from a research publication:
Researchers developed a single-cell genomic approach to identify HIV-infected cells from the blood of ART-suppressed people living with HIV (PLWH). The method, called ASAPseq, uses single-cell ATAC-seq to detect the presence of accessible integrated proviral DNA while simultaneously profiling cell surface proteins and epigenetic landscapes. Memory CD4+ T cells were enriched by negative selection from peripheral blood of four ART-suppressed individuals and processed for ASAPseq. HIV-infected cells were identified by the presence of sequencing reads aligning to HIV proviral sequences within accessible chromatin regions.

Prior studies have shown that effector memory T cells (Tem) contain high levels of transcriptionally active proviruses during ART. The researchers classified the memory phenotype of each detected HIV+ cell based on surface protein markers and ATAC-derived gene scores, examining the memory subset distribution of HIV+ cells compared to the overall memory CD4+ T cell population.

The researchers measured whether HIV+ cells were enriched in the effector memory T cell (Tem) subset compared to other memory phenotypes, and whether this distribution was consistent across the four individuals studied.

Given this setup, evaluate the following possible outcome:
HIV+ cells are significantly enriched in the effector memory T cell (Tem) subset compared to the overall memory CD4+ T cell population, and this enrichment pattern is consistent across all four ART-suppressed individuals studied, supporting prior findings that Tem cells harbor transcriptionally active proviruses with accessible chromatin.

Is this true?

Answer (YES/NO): NO